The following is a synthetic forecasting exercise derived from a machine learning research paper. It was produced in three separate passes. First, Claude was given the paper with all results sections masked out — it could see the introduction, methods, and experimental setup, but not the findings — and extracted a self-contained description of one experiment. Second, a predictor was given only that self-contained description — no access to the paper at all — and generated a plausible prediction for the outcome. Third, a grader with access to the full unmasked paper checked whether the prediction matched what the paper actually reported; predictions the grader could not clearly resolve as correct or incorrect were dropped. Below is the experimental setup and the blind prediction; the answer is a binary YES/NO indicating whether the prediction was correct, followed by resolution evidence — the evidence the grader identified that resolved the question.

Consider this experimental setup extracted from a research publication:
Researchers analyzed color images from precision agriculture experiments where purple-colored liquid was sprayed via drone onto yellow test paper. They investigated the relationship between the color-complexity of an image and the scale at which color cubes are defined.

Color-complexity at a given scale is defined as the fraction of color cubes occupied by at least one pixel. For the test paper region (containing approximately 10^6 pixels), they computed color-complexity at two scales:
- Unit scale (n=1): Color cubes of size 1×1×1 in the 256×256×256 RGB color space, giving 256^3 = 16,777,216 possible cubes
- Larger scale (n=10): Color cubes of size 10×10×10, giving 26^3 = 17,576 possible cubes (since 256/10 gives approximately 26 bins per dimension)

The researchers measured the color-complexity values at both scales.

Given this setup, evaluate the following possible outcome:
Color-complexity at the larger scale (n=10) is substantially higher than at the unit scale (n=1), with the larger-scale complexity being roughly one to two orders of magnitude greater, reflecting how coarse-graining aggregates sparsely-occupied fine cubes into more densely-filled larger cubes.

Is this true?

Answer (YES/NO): YES